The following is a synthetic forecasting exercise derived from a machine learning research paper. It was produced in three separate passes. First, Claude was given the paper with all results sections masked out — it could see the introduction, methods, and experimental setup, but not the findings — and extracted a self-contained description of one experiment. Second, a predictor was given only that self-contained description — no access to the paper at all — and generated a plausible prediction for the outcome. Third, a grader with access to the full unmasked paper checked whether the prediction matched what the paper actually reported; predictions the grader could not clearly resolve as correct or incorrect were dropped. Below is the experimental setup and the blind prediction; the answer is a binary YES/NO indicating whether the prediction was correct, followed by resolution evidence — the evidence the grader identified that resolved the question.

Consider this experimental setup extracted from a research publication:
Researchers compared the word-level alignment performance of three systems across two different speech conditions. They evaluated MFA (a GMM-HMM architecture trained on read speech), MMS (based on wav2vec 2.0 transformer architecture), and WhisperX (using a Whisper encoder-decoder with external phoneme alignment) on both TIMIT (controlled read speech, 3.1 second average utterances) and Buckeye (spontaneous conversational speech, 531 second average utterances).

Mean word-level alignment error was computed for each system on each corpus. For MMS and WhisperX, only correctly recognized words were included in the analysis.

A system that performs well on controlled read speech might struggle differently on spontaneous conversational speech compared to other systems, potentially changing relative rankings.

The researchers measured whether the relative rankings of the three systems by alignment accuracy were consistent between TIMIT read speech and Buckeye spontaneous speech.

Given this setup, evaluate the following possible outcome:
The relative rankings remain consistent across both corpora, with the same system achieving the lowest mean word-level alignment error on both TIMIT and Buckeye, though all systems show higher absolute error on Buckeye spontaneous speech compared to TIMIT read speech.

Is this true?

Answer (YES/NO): NO